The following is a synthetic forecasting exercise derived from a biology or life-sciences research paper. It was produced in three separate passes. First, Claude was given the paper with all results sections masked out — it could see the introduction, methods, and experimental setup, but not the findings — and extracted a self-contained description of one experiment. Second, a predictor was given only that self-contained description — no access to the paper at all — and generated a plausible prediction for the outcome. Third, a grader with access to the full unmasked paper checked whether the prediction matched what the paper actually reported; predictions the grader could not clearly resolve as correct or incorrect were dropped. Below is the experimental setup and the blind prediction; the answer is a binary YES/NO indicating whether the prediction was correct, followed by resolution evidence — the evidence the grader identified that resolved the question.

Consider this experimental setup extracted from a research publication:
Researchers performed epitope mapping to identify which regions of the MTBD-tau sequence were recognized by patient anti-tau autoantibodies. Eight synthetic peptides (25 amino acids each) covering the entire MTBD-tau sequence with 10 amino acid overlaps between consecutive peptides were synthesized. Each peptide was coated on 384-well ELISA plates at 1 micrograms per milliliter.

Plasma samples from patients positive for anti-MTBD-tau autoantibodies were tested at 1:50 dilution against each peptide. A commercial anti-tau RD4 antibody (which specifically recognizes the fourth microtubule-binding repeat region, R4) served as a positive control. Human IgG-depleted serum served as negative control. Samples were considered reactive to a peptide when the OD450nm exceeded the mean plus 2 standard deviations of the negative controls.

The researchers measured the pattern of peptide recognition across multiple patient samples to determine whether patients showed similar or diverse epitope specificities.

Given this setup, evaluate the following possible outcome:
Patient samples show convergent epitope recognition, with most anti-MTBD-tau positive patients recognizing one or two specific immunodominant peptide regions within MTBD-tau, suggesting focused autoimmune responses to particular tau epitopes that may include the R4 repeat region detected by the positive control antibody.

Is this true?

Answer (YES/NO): NO